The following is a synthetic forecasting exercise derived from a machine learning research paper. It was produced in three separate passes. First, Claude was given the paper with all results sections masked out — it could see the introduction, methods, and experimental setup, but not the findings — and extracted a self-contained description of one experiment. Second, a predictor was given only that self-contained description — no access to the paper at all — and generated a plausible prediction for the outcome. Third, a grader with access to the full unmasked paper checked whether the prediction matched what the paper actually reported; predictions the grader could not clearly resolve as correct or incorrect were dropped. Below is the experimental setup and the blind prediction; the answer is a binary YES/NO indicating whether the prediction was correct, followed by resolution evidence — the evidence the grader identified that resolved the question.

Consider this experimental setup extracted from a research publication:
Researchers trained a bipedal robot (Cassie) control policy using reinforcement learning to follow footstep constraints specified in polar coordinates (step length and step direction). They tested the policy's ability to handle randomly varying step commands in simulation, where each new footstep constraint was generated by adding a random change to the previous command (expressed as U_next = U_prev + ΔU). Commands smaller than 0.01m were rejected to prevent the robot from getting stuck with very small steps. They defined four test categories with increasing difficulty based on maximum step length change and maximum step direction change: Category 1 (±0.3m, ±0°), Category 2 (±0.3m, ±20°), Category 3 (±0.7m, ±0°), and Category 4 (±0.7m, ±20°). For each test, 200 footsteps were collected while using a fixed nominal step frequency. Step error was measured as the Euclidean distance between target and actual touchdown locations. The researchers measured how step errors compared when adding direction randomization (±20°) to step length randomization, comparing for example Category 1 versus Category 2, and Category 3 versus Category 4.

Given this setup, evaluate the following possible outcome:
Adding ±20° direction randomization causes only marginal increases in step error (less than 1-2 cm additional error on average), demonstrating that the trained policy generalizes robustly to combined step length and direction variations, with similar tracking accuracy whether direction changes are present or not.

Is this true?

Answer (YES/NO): NO